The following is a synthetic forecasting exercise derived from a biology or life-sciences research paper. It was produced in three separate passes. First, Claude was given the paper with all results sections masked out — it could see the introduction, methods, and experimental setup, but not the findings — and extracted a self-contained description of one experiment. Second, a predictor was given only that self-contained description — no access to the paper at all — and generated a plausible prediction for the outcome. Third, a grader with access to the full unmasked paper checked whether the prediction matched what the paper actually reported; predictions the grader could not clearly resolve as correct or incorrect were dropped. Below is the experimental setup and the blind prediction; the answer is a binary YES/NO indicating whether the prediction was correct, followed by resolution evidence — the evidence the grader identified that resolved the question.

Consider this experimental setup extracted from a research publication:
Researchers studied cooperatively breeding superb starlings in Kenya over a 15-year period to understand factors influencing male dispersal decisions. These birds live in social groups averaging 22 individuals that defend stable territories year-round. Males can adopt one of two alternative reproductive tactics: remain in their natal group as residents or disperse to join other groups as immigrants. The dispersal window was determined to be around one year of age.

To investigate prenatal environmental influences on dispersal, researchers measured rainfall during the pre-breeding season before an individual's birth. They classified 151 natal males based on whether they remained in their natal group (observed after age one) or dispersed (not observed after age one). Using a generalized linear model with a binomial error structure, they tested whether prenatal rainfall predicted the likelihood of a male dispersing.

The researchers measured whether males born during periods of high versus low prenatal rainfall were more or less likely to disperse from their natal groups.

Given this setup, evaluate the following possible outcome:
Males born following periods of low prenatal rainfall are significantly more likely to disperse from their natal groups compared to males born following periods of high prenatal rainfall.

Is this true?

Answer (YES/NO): NO